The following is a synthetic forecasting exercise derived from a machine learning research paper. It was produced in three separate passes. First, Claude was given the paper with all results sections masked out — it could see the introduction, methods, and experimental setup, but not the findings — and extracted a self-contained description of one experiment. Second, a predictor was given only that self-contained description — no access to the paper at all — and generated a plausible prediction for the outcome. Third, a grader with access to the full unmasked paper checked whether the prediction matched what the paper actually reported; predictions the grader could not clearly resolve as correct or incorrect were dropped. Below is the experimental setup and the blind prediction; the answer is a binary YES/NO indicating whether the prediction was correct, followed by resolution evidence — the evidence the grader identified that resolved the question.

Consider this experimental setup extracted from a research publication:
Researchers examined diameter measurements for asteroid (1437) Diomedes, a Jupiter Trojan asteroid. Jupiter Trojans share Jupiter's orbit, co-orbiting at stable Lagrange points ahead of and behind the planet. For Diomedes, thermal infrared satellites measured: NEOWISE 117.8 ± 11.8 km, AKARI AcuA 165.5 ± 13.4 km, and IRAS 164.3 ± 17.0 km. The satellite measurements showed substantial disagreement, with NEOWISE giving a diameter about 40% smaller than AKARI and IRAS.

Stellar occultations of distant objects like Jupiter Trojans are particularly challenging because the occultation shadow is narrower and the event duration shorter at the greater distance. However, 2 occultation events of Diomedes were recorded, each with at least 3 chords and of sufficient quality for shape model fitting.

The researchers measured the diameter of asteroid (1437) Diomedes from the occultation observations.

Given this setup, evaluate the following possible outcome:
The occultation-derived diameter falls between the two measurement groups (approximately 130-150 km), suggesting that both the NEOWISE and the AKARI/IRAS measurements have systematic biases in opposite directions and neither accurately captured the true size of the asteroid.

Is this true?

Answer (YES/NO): NO